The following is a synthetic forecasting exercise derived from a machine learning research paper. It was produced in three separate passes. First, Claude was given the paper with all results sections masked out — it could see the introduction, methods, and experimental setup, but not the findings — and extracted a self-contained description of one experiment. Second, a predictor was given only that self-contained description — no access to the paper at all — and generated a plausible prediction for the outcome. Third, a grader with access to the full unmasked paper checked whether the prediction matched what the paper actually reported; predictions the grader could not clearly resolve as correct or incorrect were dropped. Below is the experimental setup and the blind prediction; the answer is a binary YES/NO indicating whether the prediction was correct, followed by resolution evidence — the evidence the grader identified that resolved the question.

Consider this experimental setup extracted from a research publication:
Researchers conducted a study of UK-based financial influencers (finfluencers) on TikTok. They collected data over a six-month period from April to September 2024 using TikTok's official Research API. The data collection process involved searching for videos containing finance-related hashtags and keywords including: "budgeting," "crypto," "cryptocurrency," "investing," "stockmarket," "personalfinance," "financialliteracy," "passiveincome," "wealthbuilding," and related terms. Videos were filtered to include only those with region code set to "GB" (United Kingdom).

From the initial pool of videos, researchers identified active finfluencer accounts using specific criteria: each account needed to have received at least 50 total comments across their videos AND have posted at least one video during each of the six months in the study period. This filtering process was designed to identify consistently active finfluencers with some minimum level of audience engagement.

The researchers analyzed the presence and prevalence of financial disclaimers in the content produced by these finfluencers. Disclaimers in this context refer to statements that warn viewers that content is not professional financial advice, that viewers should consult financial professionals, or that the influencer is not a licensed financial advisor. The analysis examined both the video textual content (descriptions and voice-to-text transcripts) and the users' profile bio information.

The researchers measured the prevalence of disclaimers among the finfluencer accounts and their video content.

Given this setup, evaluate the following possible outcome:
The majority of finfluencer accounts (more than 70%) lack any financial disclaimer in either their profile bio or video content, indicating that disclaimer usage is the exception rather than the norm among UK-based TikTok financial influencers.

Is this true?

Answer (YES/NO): NO